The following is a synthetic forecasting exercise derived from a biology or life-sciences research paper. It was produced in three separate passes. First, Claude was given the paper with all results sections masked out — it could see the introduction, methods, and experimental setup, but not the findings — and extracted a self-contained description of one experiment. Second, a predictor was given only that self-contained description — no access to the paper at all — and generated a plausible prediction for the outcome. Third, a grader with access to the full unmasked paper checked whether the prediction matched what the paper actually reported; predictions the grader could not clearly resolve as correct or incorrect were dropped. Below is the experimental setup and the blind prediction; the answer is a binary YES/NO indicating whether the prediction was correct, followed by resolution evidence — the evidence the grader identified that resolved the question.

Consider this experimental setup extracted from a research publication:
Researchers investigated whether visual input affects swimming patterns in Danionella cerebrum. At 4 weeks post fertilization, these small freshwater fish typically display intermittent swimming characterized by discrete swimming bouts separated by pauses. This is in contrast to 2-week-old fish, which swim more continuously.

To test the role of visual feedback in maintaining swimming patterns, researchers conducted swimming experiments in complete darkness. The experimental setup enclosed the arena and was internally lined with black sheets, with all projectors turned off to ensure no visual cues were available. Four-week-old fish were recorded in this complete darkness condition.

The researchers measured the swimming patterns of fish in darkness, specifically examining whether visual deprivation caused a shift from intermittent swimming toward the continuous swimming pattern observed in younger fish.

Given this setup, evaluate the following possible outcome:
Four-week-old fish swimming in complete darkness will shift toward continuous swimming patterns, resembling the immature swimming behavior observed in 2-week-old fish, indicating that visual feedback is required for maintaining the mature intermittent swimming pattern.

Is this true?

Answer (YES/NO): NO